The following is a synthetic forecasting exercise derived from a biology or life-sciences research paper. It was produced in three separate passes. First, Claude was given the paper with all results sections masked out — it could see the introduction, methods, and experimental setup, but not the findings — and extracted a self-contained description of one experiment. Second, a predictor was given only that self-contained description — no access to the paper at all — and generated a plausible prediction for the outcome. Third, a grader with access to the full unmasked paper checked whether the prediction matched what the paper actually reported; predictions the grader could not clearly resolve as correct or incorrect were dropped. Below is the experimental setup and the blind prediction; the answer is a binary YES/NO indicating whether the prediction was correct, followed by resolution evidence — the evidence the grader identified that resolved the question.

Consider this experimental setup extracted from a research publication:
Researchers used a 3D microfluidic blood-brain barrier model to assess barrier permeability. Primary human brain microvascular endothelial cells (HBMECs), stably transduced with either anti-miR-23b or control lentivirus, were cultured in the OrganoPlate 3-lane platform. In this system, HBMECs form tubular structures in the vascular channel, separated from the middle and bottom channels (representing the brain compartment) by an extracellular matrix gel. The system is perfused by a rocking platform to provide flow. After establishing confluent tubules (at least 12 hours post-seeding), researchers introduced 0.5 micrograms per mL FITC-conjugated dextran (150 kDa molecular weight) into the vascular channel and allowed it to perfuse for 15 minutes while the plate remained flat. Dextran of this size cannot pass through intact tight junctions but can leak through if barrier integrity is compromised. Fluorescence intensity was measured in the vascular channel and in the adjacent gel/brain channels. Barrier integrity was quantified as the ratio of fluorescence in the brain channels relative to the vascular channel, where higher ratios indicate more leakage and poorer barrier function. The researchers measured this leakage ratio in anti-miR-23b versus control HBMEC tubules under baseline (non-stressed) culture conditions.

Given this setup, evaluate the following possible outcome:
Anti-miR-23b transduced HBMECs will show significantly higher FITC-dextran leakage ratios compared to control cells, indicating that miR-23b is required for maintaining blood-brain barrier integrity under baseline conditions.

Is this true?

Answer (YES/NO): NO